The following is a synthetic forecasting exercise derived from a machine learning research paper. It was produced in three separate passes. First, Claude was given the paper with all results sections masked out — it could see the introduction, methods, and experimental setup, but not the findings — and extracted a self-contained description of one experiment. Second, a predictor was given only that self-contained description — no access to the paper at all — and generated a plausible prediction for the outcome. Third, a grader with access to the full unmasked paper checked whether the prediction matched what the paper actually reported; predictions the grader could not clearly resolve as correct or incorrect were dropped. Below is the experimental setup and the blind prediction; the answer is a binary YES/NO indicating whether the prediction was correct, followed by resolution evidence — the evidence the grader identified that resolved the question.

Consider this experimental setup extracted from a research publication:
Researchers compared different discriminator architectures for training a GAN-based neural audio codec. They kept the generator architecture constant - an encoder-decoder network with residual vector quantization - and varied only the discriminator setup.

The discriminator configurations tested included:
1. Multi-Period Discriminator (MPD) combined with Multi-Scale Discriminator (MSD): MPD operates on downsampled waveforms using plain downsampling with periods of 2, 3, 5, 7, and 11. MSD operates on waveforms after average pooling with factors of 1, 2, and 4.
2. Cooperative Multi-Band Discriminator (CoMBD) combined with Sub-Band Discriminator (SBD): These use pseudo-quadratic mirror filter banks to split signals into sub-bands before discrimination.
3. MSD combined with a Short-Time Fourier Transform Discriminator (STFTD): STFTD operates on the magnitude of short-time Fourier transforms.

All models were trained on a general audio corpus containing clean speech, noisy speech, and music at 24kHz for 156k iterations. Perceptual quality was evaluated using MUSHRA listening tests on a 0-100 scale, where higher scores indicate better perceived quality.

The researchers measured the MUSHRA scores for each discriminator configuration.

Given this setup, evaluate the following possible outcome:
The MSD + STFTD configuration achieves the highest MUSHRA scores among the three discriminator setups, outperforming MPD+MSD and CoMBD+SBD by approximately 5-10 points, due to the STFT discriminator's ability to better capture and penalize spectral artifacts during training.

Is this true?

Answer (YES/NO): NO